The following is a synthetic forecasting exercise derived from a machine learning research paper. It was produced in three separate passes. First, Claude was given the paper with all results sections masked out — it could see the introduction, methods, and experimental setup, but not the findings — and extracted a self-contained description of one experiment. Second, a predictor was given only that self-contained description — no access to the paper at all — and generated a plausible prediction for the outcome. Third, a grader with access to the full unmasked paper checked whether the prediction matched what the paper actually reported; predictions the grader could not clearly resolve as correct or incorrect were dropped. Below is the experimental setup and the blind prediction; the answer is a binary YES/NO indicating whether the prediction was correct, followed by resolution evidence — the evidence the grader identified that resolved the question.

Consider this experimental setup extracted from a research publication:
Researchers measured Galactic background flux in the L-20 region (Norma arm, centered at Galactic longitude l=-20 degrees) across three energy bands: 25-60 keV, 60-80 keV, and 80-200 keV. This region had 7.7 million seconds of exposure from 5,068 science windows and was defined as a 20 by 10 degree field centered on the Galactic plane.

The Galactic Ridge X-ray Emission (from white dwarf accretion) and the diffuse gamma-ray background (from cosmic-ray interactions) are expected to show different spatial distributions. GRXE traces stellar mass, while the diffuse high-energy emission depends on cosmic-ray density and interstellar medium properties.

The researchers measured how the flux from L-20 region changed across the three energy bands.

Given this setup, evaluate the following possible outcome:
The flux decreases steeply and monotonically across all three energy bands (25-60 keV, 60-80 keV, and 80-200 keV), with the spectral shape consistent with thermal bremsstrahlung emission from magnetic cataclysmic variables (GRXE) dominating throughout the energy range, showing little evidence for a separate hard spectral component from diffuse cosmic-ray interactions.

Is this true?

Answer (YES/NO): NO